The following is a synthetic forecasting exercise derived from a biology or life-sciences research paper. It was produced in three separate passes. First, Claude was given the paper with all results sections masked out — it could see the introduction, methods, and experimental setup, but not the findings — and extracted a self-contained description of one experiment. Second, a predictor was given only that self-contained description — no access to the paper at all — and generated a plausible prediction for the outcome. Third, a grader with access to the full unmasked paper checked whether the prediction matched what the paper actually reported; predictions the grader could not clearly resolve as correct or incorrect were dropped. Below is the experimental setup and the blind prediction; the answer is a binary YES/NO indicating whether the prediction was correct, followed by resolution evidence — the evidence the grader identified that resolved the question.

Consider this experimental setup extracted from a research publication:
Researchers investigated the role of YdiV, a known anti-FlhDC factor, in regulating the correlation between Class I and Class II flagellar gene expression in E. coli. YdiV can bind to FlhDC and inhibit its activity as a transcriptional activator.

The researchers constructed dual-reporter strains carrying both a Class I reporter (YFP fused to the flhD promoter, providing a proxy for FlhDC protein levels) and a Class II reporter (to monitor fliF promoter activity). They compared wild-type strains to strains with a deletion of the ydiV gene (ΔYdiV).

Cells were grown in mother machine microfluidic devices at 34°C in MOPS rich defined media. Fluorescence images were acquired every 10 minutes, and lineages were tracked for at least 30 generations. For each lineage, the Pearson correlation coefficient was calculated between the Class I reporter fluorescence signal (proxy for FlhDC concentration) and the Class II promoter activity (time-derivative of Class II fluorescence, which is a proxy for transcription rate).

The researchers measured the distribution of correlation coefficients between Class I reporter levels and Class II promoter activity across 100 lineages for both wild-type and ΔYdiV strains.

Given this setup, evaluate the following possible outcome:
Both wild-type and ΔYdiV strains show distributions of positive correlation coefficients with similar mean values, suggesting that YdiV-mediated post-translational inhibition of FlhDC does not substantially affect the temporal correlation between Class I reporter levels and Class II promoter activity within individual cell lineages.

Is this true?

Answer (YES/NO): NO